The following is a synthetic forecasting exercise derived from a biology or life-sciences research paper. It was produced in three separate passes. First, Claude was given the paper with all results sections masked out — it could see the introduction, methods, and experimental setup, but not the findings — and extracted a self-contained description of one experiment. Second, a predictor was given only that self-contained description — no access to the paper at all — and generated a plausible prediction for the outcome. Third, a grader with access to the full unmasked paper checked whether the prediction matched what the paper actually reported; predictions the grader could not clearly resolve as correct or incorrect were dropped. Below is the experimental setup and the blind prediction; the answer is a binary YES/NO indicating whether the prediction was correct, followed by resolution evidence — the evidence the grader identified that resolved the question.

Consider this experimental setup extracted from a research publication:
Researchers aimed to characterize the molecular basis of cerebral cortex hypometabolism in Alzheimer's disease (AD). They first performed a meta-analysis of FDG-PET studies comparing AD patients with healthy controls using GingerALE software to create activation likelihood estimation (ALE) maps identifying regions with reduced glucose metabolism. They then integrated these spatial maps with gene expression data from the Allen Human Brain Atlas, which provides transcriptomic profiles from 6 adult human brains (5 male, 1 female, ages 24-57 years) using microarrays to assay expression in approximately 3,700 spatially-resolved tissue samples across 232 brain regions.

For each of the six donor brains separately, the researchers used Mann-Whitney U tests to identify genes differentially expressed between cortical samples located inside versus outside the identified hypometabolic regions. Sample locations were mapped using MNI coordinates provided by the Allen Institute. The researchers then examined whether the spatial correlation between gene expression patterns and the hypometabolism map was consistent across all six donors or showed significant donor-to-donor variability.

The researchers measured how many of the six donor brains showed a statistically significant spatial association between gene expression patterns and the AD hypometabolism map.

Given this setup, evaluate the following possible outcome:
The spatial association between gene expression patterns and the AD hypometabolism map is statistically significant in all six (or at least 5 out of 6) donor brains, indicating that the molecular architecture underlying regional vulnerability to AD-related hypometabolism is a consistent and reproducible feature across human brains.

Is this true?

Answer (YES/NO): NO